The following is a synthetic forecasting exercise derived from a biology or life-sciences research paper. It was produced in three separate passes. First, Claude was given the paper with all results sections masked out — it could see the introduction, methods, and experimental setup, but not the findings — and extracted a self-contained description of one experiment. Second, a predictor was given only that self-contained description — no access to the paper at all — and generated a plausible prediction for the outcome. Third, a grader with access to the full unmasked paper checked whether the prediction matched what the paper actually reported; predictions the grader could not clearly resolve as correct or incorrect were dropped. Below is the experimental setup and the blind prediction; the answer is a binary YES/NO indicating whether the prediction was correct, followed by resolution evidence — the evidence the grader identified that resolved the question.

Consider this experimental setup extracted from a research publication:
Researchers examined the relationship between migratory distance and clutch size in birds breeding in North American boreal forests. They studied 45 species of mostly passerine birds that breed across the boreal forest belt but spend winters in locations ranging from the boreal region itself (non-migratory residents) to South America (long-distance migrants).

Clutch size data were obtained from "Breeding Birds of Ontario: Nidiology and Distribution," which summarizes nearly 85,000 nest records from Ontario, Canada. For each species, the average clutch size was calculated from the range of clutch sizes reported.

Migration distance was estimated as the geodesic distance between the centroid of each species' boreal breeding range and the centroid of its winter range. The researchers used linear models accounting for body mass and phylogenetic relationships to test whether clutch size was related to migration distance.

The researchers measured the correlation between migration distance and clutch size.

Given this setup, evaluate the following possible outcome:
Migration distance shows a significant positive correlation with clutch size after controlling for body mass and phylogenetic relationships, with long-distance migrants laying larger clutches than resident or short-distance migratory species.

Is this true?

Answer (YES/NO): NO